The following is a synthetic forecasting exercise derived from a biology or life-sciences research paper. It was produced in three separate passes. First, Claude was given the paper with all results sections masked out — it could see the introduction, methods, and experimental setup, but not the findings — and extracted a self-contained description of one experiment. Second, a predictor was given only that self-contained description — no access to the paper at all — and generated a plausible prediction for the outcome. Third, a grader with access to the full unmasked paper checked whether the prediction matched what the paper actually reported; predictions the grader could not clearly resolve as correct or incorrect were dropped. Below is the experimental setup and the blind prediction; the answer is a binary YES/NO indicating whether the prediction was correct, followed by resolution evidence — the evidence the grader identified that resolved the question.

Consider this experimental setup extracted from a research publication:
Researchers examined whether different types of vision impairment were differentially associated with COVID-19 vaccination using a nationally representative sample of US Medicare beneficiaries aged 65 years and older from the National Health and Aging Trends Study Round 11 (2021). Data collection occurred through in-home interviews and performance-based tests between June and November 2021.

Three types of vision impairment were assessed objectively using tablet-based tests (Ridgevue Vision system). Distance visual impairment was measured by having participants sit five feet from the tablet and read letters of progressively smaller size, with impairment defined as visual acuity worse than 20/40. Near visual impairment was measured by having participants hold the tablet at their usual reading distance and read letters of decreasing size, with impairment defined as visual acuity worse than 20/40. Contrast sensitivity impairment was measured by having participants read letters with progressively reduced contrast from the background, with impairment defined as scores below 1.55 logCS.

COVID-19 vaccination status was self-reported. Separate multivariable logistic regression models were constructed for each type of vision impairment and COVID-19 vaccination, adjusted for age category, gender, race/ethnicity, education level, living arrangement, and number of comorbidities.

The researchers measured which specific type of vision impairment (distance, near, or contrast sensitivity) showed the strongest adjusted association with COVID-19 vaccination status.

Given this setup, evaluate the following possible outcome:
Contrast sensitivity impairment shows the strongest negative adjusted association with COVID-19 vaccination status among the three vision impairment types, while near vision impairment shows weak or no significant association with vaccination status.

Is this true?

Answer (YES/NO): NO